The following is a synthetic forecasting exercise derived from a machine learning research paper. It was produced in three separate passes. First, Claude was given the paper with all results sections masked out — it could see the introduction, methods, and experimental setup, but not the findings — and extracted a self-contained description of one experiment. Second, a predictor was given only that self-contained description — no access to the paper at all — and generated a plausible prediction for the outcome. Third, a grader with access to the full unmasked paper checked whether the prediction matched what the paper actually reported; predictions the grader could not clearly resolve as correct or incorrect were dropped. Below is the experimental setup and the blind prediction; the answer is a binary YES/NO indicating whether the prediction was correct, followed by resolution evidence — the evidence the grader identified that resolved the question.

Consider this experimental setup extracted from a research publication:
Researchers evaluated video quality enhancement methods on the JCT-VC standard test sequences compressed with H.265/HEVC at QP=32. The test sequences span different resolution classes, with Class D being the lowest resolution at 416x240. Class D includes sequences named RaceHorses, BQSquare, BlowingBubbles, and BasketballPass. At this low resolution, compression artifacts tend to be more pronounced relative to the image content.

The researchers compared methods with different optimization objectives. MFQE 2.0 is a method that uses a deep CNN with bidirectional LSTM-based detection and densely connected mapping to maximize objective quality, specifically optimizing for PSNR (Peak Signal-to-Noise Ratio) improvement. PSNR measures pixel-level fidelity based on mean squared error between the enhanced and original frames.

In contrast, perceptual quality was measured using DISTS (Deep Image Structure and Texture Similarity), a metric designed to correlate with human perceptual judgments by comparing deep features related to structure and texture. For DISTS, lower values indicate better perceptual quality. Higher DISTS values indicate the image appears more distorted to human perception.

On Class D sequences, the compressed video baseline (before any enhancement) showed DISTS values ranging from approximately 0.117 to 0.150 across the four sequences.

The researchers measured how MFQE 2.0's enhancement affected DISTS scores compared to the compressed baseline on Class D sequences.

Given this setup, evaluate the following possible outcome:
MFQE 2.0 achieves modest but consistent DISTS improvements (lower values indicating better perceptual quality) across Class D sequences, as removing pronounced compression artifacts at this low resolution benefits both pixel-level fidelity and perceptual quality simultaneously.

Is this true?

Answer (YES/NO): NO